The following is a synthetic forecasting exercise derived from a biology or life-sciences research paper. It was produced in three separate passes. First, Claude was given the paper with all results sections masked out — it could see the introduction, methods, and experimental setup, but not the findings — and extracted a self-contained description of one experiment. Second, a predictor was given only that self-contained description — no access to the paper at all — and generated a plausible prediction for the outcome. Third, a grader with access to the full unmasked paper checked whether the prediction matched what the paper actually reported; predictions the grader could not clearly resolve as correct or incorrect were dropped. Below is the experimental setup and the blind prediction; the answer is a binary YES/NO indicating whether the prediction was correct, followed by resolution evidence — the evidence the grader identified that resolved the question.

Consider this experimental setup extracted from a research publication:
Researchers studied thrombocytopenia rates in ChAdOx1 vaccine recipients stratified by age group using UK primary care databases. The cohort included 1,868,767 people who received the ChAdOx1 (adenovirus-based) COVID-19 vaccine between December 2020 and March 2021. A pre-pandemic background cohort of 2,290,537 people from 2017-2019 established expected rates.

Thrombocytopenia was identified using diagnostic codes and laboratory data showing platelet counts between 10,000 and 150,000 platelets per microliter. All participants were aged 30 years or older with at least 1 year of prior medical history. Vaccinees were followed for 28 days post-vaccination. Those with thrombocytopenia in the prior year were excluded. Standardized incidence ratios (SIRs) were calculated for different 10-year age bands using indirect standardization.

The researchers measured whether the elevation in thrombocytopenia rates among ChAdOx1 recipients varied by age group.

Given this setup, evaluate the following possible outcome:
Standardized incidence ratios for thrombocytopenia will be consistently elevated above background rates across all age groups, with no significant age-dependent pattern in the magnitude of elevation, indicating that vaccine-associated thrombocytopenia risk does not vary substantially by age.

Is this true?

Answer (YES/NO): NO